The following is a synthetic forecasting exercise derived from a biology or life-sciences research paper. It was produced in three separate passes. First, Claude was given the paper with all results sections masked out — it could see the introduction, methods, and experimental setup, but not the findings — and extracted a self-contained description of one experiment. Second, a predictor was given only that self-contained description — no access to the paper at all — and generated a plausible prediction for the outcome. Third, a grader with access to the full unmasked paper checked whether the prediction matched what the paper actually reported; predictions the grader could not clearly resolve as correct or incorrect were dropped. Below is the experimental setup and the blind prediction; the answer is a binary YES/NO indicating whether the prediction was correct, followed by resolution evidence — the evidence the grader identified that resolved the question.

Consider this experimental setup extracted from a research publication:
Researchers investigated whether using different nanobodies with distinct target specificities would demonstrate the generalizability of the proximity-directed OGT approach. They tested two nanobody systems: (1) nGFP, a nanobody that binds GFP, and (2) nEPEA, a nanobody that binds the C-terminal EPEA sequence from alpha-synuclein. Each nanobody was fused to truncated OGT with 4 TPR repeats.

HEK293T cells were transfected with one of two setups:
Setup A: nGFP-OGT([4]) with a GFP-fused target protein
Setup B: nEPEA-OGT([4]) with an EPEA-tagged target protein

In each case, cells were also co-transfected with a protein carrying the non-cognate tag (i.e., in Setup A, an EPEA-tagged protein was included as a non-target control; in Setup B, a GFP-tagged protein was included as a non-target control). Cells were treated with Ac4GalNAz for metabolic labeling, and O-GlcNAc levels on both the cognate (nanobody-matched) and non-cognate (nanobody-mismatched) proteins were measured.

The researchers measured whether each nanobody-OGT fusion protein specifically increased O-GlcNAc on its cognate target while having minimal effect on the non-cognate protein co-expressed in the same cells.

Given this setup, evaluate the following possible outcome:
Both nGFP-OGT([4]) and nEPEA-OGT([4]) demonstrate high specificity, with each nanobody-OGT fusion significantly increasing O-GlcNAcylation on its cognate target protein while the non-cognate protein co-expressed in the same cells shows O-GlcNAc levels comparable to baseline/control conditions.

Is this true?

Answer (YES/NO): YES